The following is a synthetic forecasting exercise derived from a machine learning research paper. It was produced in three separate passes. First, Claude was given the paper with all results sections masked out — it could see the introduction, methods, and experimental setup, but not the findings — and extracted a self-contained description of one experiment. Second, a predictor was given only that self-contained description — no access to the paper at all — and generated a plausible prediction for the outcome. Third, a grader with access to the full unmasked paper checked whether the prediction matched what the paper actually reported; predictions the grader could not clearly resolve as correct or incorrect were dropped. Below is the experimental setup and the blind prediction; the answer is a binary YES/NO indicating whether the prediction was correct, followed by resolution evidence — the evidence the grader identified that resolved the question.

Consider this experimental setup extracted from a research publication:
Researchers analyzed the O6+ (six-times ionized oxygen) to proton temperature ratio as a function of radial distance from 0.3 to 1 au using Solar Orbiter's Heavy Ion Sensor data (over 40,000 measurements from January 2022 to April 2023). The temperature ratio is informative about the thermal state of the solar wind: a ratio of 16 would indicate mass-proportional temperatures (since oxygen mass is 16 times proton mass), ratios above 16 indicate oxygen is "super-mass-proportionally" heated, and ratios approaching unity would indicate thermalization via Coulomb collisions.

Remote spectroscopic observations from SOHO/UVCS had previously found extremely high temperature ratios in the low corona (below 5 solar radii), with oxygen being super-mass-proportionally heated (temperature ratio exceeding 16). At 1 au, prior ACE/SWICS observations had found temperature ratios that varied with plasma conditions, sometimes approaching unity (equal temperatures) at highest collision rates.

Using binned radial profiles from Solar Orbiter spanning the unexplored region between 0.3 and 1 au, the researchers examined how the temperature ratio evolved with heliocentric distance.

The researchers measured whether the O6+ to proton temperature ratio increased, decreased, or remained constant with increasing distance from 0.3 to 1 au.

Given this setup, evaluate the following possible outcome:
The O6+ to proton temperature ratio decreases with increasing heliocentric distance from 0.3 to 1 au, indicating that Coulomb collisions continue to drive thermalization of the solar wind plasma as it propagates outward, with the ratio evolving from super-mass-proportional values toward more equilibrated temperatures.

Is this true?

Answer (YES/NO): NO